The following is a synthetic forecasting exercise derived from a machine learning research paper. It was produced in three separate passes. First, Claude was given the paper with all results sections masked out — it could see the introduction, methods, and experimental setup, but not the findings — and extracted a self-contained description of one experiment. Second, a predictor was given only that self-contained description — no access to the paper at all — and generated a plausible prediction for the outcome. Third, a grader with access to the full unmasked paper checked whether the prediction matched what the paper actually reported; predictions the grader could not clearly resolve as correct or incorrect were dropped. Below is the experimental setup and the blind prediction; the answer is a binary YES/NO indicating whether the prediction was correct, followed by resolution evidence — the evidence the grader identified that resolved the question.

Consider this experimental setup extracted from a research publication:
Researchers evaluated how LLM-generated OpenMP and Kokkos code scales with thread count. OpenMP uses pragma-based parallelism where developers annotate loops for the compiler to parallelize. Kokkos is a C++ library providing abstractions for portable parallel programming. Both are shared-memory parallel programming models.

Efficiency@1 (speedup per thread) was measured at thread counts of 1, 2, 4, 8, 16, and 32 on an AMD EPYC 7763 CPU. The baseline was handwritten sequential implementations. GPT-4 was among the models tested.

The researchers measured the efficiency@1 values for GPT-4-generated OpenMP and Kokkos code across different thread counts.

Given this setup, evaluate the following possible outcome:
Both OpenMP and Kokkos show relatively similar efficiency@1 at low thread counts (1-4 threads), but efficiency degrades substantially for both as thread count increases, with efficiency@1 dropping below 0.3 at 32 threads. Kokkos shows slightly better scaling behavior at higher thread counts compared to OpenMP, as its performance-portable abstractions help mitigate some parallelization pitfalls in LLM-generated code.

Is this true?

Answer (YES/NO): NO